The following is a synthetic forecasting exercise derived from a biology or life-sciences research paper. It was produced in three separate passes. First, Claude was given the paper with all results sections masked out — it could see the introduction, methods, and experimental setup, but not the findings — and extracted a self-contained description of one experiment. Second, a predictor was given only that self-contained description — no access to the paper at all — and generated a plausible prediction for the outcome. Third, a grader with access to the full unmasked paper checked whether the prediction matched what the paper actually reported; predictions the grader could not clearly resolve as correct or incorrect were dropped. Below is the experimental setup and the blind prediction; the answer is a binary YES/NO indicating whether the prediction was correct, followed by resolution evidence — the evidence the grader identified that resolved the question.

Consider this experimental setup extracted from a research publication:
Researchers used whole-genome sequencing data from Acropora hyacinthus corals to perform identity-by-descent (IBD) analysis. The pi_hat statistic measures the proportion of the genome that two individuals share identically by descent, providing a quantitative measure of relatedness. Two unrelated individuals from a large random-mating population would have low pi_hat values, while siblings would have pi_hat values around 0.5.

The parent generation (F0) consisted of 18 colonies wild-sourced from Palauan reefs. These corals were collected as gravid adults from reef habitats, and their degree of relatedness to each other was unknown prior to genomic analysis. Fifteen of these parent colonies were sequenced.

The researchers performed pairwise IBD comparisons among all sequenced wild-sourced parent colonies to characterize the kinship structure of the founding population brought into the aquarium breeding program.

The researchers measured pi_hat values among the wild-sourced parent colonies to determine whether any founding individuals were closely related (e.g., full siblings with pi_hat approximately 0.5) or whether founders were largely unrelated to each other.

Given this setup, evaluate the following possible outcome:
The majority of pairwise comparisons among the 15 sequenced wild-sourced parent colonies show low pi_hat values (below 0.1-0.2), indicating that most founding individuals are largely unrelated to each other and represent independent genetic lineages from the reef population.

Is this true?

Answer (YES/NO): YES